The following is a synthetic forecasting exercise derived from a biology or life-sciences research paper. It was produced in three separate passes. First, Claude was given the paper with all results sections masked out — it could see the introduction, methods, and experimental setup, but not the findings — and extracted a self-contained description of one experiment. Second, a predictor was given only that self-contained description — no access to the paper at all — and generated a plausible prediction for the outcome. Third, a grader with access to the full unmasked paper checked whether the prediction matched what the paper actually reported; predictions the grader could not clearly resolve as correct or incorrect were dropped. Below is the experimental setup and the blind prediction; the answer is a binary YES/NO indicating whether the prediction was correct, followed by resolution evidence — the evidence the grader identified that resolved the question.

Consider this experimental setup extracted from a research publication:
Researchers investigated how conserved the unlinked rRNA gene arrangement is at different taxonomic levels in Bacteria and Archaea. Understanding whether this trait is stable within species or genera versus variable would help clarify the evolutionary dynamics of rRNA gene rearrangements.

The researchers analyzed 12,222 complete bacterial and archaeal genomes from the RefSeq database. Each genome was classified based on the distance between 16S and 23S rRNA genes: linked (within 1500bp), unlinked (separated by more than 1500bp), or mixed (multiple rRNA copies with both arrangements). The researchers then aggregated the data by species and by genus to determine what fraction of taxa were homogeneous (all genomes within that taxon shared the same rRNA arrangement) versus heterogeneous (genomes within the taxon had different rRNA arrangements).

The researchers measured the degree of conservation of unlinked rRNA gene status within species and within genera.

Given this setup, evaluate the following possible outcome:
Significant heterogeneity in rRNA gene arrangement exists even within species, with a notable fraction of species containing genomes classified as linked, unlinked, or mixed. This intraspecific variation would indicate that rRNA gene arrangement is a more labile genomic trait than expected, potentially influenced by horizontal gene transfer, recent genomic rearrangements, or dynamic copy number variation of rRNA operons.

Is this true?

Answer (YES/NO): NO